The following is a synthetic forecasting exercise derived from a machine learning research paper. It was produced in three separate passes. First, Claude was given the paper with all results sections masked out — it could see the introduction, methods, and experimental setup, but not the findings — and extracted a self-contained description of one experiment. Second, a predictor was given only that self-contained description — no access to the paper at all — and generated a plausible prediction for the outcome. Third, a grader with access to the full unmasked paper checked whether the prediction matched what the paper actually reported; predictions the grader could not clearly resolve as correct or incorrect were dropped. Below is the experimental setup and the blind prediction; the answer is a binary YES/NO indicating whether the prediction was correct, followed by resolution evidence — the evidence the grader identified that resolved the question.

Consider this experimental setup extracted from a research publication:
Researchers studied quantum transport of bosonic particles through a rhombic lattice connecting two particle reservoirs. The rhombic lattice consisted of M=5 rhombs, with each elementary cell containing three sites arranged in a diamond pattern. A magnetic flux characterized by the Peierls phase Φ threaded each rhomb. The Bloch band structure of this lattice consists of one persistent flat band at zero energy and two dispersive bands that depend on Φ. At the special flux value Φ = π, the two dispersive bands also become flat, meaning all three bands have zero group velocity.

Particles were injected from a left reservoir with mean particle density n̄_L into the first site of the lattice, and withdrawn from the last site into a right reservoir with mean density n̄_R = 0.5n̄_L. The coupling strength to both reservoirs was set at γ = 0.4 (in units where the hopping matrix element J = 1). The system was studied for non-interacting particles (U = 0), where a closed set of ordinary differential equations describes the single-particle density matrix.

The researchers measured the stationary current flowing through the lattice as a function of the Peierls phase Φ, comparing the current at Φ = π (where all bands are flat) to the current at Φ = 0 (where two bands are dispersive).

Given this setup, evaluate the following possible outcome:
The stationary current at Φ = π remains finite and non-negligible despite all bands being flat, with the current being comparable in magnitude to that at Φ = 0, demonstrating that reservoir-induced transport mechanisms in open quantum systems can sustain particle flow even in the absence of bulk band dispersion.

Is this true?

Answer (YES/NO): NO